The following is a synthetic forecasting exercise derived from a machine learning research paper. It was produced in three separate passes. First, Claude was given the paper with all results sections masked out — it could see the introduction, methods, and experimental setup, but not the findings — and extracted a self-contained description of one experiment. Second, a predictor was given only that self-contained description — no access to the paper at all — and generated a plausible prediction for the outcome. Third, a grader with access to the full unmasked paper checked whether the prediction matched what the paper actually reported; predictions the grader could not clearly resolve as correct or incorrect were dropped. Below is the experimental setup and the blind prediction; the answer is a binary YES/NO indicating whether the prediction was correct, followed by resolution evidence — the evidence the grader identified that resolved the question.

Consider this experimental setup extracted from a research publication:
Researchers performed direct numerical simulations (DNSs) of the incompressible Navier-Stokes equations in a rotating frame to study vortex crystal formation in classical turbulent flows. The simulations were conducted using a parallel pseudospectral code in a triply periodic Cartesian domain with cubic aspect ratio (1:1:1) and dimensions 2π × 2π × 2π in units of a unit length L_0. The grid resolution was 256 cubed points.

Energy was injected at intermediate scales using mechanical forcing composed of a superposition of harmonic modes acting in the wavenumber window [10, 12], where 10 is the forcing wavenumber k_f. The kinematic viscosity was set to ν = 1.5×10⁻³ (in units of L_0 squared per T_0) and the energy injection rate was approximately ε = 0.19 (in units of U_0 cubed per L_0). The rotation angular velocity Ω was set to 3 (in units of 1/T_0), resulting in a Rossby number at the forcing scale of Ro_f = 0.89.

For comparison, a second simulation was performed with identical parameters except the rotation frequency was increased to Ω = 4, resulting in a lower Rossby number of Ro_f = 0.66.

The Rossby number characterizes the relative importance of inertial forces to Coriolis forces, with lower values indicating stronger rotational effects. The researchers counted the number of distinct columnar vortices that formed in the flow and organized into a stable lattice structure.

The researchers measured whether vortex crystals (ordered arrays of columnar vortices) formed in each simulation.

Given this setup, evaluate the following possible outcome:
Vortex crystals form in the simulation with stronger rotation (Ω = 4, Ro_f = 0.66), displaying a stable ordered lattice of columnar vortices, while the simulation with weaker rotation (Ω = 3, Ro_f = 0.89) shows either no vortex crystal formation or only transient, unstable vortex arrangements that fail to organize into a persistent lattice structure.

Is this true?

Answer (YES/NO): YES